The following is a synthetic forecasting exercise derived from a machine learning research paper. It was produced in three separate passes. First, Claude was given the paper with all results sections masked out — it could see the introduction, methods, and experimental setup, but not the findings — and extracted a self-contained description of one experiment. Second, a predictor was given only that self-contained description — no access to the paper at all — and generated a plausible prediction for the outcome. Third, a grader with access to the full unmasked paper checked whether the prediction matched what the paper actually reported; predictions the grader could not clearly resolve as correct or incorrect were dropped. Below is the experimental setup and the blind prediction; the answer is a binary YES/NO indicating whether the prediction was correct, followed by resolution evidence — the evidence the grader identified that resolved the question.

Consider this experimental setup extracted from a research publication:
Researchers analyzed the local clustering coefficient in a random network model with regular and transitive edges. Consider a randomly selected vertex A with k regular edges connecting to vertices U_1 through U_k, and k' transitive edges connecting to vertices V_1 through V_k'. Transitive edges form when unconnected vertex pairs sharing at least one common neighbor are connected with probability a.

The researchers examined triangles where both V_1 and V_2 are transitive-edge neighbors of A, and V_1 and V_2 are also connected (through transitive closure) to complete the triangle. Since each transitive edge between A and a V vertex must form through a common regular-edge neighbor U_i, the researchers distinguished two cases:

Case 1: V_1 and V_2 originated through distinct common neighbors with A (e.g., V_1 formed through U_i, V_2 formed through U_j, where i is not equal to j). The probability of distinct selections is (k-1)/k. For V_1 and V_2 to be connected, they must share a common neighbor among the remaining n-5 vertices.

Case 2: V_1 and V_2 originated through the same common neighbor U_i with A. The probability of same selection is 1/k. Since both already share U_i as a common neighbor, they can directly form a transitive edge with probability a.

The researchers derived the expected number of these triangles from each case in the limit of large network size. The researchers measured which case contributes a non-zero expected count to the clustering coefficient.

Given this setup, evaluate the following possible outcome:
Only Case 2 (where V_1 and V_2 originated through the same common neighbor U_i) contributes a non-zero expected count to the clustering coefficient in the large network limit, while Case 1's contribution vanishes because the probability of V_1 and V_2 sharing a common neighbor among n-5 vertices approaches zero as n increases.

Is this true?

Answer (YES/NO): YES